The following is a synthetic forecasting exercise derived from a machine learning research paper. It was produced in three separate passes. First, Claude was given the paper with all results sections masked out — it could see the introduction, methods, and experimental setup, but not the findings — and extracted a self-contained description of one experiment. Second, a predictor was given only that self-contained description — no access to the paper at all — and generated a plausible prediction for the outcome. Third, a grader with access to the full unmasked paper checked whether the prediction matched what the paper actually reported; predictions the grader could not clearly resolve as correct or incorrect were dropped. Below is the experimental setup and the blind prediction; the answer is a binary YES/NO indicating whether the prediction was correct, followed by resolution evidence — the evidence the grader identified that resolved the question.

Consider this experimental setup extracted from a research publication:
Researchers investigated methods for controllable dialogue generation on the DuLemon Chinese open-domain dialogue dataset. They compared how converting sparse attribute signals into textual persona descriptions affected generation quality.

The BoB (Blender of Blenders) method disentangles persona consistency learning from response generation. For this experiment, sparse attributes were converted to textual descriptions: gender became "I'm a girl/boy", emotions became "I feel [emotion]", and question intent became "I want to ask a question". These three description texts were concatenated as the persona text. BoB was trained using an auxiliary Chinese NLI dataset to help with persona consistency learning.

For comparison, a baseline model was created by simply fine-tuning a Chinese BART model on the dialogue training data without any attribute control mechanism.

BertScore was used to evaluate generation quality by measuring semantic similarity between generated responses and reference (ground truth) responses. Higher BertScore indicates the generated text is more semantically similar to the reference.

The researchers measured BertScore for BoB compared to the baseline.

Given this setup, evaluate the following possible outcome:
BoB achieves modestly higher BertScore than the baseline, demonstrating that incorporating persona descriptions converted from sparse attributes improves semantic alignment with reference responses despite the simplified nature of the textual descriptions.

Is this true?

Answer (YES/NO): NO